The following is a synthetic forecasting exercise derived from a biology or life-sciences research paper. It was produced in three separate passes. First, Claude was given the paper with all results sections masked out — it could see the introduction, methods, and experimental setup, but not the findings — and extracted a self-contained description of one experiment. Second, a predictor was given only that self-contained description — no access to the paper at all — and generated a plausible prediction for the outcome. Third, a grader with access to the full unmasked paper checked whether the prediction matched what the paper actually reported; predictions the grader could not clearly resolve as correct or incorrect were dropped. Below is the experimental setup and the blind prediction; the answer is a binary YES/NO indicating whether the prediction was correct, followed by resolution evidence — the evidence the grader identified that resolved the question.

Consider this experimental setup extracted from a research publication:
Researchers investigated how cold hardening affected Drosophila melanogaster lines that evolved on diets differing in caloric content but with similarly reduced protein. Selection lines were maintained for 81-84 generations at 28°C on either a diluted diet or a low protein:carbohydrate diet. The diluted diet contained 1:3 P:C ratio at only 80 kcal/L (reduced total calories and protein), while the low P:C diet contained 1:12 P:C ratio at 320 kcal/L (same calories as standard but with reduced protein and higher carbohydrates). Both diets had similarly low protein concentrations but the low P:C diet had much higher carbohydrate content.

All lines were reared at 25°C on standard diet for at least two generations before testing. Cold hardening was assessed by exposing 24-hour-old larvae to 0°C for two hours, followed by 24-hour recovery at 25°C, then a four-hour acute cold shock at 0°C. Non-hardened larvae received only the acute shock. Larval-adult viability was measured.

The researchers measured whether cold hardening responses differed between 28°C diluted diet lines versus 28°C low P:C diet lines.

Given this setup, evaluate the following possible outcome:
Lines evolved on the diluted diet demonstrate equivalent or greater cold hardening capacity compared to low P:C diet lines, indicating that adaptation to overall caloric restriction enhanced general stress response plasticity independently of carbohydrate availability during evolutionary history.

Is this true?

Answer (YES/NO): YES